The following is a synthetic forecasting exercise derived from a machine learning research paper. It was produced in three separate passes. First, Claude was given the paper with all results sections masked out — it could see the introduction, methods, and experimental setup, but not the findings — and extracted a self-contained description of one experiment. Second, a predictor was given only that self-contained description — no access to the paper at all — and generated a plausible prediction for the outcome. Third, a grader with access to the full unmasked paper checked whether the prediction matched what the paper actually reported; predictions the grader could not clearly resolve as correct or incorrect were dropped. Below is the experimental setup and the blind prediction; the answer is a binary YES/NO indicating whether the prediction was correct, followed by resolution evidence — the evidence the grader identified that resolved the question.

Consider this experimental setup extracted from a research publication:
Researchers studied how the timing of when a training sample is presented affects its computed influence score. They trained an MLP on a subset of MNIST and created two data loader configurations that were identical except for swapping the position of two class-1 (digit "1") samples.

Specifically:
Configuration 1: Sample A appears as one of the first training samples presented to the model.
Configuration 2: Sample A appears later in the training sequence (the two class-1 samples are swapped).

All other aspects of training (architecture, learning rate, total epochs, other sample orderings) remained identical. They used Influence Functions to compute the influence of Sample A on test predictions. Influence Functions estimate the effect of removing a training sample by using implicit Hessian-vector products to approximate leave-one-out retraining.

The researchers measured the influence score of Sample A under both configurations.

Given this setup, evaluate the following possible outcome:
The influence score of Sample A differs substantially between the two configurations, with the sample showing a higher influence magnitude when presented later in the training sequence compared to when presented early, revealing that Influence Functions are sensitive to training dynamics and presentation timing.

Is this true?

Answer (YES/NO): NO